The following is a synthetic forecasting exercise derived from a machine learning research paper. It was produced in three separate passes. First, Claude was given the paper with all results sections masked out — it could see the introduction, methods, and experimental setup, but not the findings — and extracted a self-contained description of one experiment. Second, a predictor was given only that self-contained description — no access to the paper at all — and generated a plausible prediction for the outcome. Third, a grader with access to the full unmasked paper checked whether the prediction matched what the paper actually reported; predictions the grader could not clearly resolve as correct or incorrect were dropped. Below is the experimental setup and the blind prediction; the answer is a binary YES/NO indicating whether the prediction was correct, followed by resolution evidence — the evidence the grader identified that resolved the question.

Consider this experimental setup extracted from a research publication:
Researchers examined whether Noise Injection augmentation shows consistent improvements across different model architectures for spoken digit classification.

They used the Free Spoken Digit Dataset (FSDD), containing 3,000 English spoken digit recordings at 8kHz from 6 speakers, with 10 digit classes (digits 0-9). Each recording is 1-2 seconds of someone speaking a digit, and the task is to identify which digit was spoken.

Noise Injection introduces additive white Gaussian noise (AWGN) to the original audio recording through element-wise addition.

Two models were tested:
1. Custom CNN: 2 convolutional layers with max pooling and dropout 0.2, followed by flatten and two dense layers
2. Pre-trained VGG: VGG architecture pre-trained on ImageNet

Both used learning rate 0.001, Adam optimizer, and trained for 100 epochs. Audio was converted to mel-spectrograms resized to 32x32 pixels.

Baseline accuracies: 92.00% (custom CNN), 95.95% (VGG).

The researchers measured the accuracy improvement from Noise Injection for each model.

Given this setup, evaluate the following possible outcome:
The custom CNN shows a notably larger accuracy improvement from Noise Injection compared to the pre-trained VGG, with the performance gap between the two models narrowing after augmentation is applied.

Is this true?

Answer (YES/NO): NO